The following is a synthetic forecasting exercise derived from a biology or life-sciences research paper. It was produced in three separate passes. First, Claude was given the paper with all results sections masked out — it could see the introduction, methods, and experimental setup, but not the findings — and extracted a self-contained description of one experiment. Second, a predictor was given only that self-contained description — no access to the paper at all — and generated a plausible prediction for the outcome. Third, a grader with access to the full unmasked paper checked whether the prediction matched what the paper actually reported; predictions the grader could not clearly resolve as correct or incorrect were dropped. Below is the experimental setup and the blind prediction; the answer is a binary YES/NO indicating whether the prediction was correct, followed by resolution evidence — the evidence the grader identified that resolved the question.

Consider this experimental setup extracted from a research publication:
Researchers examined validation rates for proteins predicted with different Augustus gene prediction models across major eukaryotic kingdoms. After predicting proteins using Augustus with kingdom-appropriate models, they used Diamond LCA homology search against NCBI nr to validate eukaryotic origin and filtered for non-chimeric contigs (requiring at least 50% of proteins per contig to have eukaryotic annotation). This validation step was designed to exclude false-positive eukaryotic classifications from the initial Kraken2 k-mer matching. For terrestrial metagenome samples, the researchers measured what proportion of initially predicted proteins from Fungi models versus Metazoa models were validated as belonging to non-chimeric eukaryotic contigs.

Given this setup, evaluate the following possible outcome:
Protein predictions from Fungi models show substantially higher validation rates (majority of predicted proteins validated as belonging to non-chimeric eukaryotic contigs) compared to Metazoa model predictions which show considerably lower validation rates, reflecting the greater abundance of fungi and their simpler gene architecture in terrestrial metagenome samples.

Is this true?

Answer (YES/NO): YES